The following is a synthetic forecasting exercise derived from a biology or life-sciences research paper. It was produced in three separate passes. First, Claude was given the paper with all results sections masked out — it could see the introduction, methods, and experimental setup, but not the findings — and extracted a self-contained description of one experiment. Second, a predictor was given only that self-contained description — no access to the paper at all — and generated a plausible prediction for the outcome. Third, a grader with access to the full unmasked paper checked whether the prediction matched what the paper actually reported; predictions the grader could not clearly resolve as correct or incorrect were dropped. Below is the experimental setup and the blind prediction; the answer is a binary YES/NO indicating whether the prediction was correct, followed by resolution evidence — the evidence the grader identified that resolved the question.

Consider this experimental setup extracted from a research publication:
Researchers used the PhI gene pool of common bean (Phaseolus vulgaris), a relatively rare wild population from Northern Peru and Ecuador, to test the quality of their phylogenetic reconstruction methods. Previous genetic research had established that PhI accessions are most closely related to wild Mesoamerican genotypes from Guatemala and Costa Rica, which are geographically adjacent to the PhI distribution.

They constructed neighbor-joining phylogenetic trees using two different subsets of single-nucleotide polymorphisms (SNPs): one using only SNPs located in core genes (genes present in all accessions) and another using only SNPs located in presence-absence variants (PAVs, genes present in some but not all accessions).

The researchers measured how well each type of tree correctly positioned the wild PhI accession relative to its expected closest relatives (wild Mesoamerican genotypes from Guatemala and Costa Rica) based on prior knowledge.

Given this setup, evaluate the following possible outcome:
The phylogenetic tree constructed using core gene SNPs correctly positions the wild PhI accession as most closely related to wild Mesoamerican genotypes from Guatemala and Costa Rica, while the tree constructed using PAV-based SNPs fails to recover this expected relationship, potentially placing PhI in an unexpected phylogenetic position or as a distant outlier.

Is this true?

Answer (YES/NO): YES